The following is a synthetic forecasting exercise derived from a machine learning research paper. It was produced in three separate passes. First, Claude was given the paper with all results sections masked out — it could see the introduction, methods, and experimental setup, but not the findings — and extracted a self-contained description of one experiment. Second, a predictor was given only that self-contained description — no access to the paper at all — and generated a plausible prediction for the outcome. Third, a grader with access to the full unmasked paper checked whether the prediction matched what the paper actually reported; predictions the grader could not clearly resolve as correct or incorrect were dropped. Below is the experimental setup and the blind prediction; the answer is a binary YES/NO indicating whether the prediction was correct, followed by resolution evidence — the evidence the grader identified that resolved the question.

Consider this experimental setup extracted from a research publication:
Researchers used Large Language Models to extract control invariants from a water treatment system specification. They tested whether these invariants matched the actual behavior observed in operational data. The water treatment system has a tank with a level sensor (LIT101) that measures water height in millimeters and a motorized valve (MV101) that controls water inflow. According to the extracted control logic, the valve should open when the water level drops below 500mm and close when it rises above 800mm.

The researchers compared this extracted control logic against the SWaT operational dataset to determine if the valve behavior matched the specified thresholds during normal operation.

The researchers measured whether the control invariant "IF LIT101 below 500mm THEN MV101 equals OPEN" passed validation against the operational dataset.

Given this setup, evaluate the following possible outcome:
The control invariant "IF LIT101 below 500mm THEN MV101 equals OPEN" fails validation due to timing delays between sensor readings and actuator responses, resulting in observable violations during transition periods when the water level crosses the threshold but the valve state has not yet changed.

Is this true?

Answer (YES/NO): NO